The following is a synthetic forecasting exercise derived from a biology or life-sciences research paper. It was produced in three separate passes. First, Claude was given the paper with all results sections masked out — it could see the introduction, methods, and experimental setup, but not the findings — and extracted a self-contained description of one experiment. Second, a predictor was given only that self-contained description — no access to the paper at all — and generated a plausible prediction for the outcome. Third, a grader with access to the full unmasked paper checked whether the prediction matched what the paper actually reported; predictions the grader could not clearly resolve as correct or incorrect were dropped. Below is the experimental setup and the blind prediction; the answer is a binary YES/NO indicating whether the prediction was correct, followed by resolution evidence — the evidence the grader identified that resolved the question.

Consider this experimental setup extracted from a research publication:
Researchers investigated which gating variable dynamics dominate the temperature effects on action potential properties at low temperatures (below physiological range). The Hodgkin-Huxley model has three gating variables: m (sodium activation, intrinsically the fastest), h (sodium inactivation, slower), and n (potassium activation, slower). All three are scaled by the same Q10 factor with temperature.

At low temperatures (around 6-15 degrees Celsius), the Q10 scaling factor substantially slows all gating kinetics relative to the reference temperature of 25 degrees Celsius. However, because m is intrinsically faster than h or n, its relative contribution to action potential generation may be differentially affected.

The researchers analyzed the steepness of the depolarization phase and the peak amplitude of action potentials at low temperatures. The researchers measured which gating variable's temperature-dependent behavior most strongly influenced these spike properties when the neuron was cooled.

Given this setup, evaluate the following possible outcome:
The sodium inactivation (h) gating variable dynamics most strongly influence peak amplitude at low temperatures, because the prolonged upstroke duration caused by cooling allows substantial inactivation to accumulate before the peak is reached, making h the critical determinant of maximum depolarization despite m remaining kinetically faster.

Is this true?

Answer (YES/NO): NO